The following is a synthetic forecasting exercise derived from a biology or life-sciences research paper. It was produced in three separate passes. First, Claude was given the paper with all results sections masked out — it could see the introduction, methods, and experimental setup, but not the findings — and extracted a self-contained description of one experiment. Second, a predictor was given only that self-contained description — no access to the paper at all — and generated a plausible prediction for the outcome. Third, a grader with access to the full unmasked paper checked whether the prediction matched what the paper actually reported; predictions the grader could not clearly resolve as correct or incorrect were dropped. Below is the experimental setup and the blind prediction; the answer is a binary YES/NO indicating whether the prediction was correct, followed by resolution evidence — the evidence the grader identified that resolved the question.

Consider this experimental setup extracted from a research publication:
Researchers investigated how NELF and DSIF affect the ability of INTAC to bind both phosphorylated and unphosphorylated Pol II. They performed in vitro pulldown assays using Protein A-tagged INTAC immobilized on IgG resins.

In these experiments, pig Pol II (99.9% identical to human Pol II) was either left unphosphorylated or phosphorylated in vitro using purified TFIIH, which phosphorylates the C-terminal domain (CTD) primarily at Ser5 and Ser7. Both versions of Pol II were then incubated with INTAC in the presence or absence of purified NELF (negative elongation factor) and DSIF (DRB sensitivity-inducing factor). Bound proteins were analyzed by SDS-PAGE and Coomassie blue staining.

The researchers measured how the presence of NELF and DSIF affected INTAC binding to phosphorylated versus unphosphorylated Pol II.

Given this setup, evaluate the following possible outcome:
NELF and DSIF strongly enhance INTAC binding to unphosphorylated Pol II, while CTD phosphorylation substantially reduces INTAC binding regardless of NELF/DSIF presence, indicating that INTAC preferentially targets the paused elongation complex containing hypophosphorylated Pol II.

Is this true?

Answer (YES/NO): NO